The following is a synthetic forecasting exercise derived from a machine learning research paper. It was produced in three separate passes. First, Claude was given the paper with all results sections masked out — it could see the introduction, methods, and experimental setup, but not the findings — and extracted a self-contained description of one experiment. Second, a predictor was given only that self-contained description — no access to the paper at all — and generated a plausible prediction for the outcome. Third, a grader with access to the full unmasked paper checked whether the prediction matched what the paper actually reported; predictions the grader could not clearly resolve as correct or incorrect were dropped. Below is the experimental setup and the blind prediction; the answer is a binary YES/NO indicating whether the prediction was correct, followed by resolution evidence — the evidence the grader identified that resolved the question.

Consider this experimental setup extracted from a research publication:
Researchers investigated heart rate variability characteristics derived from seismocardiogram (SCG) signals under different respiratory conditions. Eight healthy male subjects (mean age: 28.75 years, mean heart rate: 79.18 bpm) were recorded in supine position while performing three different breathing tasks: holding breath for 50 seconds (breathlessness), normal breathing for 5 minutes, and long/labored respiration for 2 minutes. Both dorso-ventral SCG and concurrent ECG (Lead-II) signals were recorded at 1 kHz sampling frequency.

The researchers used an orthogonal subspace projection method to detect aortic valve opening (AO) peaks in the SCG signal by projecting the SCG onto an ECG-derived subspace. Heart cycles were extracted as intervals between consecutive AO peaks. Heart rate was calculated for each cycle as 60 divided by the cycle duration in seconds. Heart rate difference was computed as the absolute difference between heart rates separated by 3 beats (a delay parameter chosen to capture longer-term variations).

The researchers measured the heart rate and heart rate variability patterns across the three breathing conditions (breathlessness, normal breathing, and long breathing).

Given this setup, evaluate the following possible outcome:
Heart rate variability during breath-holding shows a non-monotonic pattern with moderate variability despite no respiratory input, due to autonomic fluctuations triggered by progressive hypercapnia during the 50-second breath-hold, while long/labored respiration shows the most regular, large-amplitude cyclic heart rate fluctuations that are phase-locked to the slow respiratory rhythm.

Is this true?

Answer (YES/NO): NO